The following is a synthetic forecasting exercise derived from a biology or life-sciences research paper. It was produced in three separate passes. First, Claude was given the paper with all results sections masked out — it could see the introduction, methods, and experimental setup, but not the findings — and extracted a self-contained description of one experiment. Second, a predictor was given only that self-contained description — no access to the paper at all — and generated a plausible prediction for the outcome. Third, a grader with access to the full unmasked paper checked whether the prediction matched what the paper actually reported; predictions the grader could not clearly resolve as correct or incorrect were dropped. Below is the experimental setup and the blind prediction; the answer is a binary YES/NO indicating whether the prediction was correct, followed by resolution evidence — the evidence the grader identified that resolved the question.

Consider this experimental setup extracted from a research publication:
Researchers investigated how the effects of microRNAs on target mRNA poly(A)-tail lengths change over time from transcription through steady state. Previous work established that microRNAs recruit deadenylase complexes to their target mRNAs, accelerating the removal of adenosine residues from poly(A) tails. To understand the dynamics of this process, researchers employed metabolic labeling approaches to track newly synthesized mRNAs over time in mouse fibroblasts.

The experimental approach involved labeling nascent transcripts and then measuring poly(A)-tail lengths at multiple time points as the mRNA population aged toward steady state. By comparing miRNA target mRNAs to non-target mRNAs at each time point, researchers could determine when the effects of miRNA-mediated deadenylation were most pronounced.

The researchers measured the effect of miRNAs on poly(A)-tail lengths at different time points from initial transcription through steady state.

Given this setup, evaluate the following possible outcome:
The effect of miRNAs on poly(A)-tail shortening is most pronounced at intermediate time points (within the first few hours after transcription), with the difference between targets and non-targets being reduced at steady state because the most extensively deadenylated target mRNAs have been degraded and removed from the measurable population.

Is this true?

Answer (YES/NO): YES